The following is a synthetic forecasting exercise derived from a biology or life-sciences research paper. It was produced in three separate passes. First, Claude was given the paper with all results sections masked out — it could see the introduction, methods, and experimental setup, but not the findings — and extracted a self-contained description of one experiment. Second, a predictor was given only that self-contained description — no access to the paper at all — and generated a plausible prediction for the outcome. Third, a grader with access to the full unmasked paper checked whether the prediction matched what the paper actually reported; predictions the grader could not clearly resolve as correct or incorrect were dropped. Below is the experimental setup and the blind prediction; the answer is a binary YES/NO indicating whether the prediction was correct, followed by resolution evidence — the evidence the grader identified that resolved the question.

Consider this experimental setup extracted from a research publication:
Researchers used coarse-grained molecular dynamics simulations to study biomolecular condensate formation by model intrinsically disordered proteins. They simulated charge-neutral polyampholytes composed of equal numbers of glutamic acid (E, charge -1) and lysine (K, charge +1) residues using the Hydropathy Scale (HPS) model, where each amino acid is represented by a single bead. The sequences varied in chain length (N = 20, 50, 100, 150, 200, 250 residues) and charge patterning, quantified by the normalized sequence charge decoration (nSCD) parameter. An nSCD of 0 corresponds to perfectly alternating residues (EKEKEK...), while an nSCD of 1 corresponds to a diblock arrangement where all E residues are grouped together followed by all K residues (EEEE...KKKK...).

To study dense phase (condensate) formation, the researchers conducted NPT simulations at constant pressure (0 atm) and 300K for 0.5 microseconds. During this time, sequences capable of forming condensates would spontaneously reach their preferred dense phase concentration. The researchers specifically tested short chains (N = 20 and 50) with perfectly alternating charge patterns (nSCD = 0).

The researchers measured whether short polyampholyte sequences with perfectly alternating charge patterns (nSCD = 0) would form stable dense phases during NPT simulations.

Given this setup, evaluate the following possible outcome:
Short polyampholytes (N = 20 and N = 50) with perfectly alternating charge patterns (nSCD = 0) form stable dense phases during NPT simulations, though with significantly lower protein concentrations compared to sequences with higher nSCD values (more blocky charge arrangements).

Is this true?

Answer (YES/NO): NO